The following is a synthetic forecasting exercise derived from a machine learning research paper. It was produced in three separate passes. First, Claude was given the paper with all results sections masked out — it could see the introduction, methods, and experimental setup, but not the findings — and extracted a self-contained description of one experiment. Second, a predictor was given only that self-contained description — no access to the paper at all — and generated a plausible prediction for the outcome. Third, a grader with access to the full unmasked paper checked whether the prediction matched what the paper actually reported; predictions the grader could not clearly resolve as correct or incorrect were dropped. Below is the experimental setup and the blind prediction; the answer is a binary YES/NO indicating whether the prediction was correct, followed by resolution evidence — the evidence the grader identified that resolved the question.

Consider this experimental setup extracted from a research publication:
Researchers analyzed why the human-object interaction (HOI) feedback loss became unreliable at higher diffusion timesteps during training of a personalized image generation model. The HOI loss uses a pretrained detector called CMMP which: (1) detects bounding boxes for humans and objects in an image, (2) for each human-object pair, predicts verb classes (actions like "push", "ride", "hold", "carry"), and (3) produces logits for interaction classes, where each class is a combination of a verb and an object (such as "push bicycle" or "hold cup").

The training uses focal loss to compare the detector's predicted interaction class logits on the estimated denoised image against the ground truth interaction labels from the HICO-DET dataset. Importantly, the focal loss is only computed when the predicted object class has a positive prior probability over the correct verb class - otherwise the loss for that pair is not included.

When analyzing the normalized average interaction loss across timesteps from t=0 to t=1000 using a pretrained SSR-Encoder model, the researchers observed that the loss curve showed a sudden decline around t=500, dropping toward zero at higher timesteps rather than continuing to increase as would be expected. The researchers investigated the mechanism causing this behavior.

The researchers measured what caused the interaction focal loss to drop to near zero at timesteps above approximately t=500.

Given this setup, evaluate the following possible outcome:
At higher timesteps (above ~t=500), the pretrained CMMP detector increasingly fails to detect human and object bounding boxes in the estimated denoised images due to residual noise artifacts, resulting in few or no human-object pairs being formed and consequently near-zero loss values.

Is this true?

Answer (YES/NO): NO